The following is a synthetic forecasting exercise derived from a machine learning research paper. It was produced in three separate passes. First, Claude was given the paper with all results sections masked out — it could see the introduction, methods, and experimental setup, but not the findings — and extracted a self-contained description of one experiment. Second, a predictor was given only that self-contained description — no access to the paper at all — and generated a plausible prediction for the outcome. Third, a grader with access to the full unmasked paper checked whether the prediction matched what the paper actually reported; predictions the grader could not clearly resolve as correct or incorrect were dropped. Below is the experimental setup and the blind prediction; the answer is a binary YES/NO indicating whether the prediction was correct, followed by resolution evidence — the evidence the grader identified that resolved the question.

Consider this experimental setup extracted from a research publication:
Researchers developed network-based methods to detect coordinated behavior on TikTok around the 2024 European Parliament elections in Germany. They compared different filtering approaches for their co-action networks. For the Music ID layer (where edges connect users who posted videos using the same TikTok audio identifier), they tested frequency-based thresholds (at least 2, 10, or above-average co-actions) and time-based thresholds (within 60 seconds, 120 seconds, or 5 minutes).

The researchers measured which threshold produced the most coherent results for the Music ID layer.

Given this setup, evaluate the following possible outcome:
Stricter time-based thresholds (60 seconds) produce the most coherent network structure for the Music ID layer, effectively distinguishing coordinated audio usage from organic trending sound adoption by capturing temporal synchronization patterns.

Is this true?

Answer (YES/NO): NO